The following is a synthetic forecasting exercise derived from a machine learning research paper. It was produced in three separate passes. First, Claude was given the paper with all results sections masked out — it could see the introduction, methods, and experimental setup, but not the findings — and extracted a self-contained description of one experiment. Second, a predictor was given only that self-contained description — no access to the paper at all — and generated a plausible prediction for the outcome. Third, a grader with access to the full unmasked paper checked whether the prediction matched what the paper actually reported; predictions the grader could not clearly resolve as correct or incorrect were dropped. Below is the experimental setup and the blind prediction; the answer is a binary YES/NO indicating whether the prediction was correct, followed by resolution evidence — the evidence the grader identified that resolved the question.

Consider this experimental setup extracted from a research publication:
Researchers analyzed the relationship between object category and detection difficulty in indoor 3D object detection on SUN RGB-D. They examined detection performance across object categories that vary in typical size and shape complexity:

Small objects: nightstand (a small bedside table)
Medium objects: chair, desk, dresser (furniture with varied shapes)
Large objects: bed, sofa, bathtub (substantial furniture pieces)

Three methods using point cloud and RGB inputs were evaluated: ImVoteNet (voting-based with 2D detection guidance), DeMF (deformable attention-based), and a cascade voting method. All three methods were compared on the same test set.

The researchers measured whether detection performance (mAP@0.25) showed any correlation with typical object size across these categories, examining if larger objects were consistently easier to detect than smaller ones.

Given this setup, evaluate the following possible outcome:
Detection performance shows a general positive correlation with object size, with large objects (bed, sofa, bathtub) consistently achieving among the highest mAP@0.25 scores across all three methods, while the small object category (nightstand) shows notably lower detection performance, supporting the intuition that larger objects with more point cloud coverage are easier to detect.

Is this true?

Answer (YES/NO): NO